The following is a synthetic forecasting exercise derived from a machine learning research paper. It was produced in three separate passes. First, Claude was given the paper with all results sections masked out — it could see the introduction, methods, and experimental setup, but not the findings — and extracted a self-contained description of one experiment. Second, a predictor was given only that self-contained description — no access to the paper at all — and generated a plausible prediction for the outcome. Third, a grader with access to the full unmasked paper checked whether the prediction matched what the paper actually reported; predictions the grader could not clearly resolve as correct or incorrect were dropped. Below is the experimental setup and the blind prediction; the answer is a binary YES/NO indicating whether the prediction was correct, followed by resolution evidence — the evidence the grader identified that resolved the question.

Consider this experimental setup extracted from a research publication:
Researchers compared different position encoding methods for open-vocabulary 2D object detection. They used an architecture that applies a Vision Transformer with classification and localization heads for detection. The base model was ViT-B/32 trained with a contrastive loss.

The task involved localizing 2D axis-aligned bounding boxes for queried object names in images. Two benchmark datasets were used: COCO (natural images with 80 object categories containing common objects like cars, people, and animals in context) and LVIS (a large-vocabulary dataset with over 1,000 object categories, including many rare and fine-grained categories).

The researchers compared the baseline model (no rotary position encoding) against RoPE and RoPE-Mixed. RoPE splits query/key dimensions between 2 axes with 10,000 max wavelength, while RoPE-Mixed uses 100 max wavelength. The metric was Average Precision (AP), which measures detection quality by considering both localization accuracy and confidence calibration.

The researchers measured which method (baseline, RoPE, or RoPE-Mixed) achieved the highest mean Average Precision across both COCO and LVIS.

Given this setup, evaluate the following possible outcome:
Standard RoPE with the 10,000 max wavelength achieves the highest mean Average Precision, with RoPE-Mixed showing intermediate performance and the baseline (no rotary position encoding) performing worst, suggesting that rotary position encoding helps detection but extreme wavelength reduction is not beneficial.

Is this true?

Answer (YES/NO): YES